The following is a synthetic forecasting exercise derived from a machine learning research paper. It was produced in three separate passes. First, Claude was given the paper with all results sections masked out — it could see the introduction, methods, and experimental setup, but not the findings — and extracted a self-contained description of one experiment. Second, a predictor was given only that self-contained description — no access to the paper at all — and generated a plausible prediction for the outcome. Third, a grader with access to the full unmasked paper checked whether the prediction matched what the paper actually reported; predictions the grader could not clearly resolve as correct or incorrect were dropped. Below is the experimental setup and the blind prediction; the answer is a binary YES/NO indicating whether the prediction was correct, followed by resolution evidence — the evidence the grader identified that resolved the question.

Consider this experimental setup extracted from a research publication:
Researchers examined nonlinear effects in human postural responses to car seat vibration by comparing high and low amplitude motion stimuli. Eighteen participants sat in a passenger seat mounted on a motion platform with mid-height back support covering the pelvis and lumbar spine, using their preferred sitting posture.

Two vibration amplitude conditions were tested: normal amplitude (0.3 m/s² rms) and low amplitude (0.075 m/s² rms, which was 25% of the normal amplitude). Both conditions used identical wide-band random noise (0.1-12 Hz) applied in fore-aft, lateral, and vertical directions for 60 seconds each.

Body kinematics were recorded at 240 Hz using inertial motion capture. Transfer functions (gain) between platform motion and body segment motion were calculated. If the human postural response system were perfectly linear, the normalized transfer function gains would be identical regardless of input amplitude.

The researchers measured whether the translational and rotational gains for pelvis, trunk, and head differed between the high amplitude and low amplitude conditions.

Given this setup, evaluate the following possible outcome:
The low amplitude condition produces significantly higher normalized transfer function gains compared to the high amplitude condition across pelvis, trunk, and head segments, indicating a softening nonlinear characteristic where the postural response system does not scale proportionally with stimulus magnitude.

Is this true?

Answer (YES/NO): NO